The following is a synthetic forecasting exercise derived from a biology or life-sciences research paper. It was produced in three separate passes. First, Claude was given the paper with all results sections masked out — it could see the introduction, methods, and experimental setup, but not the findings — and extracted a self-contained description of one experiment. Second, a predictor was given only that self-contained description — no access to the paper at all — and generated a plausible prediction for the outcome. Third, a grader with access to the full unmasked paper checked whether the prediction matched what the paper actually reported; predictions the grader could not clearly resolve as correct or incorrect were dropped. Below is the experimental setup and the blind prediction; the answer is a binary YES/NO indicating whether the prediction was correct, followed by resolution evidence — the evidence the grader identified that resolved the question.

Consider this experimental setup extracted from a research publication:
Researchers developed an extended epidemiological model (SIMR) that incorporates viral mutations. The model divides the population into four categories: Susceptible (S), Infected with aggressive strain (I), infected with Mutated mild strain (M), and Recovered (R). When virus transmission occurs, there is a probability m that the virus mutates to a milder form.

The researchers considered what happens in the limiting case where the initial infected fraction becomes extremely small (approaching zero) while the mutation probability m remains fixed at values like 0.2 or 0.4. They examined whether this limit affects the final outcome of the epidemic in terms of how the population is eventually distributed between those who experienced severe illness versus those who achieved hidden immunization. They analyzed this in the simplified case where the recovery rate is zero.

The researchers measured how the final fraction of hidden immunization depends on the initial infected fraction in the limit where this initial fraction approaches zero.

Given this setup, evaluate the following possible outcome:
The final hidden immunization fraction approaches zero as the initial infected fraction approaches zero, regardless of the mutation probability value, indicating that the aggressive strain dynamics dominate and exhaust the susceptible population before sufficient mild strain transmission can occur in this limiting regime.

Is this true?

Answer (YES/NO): NO